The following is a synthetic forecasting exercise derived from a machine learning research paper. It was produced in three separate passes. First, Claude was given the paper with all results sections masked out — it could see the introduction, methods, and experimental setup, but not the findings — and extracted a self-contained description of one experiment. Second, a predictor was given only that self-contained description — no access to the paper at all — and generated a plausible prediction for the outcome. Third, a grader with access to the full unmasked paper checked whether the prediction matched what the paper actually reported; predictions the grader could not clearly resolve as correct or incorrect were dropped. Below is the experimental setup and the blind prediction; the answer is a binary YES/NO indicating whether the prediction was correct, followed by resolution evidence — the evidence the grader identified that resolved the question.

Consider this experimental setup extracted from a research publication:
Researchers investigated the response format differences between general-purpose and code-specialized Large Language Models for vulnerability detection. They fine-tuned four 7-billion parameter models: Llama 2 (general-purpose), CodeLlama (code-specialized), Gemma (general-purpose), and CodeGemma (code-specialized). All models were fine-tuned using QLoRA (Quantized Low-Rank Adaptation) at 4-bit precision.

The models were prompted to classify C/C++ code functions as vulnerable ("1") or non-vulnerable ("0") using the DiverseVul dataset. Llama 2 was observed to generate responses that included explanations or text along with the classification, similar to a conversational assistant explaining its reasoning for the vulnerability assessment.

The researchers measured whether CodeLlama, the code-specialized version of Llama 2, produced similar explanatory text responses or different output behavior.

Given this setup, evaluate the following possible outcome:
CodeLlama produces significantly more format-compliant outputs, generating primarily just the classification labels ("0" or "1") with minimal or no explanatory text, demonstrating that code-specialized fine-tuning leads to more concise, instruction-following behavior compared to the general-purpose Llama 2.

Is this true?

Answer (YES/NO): YES